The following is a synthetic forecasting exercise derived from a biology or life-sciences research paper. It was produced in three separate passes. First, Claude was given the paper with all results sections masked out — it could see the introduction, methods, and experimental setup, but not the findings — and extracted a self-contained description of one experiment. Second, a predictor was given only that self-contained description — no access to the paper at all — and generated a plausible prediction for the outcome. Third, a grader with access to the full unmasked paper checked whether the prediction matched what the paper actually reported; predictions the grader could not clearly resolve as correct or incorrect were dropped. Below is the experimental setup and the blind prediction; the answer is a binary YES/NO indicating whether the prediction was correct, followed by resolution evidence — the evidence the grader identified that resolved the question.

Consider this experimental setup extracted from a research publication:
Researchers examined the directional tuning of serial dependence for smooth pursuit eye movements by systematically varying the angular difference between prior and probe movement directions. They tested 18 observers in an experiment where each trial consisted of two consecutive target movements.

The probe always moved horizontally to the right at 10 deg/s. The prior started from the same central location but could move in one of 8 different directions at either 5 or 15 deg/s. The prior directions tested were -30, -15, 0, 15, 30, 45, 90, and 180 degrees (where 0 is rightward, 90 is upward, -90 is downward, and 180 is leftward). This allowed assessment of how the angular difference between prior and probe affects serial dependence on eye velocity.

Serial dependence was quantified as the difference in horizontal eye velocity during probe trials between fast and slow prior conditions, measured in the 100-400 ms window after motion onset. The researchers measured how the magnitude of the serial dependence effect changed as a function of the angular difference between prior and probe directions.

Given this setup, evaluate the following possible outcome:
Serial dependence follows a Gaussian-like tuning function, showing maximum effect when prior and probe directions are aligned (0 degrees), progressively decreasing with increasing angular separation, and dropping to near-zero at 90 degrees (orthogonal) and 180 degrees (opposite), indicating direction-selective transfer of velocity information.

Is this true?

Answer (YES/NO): NO